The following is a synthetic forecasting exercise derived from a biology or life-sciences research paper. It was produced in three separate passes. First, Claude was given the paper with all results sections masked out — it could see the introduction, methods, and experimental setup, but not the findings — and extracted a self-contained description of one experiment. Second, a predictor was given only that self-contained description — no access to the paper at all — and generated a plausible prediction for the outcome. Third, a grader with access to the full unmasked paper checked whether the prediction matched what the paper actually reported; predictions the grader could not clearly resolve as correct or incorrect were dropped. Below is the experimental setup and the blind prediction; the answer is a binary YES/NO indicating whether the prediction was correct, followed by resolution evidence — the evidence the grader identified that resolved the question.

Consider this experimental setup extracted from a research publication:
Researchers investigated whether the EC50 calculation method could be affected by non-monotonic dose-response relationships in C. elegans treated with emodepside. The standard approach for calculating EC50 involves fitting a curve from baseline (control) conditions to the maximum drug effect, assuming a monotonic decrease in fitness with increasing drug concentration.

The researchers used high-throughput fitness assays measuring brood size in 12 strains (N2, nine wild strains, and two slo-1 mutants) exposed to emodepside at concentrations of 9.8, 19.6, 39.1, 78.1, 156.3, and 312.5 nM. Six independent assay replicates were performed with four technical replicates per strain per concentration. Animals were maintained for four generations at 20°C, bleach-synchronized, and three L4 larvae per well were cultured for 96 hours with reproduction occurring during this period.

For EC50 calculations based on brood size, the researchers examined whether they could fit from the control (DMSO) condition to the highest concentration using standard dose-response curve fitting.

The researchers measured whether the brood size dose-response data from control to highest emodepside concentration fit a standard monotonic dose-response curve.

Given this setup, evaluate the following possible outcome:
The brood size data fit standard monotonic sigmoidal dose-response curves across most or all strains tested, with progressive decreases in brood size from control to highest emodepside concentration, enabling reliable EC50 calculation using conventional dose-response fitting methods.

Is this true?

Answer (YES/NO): NO